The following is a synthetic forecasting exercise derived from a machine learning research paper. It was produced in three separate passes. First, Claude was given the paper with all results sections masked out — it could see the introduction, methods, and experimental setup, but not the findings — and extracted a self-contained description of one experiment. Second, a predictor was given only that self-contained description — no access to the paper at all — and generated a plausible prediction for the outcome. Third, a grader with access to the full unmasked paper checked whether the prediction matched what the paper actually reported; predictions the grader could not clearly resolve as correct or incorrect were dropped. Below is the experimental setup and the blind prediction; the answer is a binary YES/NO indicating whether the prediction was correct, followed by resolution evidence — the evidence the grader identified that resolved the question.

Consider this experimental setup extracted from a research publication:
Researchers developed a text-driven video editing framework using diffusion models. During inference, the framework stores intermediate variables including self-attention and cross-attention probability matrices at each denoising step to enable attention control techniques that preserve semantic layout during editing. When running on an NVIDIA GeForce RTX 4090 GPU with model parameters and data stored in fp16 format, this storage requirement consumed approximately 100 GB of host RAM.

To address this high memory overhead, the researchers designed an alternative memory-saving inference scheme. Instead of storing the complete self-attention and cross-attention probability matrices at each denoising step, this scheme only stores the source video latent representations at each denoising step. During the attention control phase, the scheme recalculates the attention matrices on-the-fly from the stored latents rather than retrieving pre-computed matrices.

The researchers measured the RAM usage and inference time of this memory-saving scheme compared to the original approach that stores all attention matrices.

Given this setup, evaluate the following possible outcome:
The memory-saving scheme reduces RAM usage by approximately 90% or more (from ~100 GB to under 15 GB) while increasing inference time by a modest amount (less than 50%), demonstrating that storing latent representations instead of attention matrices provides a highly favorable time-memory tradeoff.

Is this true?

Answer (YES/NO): NO